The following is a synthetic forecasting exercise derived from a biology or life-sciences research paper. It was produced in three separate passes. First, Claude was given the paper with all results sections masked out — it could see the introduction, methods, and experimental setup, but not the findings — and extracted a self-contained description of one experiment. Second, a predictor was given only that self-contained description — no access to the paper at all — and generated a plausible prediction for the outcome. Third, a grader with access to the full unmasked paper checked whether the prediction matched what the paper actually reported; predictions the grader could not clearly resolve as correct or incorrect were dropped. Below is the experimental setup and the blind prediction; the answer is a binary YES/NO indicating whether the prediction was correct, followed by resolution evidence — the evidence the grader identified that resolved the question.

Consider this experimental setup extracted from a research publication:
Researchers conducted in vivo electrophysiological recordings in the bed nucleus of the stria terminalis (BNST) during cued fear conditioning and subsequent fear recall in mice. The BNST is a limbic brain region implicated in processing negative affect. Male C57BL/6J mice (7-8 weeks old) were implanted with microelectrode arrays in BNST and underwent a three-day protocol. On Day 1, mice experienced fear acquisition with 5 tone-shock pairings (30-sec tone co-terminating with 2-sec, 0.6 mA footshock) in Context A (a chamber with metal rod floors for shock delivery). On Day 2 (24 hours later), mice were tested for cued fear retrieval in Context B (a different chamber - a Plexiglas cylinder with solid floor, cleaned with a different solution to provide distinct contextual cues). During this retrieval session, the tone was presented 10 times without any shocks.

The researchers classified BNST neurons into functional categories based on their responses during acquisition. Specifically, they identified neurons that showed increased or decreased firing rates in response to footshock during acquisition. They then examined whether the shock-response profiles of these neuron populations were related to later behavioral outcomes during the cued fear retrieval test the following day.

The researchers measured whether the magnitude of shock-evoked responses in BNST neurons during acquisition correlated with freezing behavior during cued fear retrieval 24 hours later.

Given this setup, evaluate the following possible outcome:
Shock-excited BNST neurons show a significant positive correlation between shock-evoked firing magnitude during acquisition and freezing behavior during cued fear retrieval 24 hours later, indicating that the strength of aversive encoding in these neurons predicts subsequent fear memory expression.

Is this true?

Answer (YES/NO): NO